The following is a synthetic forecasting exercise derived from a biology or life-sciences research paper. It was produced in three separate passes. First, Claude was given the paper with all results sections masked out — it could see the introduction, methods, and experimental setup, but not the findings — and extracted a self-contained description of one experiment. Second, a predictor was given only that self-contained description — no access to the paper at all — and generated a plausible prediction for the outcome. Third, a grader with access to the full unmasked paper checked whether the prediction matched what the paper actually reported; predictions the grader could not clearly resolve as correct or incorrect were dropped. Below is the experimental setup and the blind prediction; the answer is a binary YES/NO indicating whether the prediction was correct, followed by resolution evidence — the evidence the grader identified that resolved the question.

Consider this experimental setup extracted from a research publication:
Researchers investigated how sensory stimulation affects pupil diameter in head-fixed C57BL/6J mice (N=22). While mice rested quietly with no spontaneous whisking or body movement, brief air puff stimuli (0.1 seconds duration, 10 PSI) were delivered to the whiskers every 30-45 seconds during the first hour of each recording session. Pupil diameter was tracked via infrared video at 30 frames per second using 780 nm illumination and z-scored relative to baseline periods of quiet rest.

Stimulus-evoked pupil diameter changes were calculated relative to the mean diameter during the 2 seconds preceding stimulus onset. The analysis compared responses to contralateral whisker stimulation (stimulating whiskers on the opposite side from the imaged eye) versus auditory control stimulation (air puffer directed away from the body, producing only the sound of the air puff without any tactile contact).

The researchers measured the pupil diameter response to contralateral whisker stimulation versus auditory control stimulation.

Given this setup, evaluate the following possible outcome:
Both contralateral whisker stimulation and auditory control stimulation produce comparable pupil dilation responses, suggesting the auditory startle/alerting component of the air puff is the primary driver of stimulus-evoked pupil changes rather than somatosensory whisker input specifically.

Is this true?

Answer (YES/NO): NO